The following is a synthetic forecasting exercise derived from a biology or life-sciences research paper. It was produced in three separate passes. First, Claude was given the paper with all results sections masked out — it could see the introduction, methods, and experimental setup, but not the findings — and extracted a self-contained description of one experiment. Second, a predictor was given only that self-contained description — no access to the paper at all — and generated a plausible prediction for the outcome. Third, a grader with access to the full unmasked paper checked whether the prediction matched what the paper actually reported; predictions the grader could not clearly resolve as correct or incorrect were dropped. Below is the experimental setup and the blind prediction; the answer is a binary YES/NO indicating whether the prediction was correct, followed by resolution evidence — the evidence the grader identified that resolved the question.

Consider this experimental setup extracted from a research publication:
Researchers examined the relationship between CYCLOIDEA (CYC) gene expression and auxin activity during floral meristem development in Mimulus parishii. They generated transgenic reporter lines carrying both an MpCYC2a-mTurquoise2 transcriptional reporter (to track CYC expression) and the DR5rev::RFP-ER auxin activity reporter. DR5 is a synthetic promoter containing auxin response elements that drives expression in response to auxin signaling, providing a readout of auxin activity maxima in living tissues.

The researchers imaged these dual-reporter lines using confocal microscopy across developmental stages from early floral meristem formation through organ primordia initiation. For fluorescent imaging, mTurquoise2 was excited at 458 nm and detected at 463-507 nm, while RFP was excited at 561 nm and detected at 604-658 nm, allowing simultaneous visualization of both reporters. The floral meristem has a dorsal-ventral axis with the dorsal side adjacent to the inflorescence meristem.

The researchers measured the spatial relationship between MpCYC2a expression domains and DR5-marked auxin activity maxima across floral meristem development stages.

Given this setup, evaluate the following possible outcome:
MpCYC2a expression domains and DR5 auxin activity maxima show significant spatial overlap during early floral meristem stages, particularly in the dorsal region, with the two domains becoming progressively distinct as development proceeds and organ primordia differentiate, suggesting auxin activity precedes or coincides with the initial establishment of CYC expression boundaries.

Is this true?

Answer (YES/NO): NO